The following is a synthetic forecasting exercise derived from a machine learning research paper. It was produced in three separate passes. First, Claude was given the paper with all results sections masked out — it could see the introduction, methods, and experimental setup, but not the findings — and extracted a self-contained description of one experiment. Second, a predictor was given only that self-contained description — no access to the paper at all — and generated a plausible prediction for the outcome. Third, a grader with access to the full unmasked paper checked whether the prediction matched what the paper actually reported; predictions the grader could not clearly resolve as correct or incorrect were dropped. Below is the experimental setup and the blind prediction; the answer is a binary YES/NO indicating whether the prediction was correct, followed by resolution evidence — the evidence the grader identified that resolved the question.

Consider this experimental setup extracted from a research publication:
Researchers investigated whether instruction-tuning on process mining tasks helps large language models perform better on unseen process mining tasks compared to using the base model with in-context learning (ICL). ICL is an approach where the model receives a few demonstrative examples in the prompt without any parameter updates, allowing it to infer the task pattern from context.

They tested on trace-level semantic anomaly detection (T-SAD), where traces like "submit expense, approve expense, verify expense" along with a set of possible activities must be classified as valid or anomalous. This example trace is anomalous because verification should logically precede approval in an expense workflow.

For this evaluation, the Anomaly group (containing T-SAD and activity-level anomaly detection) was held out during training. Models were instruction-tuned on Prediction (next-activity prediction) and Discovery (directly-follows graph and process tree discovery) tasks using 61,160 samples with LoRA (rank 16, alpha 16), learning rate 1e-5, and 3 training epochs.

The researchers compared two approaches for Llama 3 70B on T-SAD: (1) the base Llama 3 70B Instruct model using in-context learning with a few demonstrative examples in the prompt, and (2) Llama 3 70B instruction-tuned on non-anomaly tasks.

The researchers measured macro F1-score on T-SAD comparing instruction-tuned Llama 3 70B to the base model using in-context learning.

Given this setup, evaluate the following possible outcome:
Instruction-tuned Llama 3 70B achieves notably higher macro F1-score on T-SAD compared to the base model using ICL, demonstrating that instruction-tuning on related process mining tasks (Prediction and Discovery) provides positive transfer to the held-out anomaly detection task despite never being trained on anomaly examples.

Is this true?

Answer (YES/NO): NO